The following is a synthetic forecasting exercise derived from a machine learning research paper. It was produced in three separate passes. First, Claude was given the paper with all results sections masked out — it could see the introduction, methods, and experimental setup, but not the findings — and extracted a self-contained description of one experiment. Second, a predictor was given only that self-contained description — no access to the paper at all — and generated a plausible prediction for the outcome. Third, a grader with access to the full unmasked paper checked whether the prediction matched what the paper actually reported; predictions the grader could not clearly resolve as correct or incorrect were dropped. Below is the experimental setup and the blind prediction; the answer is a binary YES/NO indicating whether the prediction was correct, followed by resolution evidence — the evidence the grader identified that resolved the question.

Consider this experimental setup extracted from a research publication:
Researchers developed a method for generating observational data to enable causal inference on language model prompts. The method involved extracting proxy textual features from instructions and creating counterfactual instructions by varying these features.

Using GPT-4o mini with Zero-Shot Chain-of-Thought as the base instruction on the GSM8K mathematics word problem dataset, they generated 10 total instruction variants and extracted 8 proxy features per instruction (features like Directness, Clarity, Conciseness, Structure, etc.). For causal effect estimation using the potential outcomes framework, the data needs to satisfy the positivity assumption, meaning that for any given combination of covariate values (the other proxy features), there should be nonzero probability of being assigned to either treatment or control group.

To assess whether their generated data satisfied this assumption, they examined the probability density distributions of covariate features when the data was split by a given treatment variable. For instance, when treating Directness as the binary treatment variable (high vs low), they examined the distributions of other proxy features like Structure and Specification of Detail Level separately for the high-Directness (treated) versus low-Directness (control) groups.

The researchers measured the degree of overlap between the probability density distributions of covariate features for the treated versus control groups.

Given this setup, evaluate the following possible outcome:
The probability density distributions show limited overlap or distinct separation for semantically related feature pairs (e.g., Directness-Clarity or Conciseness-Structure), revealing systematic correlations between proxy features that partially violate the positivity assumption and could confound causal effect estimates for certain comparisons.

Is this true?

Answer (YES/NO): NO